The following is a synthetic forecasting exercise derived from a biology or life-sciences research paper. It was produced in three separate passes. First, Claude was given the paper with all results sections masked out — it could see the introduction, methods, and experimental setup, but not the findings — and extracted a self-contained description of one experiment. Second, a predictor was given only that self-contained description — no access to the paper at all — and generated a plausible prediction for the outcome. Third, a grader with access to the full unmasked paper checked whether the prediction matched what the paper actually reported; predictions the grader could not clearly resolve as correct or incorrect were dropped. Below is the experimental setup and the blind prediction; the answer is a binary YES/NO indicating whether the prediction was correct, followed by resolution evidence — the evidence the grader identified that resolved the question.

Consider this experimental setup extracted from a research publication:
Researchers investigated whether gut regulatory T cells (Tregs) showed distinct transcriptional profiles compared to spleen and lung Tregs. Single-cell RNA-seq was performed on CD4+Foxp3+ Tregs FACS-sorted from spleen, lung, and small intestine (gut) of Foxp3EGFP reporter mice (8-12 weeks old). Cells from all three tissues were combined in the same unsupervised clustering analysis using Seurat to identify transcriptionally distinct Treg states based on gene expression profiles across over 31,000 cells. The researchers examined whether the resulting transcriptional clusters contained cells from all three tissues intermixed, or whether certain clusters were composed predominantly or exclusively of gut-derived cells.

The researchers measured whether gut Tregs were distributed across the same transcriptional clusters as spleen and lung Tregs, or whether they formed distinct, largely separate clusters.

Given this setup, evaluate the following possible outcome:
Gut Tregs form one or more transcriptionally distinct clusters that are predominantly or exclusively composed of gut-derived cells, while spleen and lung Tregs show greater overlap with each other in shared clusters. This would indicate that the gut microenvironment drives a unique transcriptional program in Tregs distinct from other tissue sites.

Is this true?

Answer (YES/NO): YES